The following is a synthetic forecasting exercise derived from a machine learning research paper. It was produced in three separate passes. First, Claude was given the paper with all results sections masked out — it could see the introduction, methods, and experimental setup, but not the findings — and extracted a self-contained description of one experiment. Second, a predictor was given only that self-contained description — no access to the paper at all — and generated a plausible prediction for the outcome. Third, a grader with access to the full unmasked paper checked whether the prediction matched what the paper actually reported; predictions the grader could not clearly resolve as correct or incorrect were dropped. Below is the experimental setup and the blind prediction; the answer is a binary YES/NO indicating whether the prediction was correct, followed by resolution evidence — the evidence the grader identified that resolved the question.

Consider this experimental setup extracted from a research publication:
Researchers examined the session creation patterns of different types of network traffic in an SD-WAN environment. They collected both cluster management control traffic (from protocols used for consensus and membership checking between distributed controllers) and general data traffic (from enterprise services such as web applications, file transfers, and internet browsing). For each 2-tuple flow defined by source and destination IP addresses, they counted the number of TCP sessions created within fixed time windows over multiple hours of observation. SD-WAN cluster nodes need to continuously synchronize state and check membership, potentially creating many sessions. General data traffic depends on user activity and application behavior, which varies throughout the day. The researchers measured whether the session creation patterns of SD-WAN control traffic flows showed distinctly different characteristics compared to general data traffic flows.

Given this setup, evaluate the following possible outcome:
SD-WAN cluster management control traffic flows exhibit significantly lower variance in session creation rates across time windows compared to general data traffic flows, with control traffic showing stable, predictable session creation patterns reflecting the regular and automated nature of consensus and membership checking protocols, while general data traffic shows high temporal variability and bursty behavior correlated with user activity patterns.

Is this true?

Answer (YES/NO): YES